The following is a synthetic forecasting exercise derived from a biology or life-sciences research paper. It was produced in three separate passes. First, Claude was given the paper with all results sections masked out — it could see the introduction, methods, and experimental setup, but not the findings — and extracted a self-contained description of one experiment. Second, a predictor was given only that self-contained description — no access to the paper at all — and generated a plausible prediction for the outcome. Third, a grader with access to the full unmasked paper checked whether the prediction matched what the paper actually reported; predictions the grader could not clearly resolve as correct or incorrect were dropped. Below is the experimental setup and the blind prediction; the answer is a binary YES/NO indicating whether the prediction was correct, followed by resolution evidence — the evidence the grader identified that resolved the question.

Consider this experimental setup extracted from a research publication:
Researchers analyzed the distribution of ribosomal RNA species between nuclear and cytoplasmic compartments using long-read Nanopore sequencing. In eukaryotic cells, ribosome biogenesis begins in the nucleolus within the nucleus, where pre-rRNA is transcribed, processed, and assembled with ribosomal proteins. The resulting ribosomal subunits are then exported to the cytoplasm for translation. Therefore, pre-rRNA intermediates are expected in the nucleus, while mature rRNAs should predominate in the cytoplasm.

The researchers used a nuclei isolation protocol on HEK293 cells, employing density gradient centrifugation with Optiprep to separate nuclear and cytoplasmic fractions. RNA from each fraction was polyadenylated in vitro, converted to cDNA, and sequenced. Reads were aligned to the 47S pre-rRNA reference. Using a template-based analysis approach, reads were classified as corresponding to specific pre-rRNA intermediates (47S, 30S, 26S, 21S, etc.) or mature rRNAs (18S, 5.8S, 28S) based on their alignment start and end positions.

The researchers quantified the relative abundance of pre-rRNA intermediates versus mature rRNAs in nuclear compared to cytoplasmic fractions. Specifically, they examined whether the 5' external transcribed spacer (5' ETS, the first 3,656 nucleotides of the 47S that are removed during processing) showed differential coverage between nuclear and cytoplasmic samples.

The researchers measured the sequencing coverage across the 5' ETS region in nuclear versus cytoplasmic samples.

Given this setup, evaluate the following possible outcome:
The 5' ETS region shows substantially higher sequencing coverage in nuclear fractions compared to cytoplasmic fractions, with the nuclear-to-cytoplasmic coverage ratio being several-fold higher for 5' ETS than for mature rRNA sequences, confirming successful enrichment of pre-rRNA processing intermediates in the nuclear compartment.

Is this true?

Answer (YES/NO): YES